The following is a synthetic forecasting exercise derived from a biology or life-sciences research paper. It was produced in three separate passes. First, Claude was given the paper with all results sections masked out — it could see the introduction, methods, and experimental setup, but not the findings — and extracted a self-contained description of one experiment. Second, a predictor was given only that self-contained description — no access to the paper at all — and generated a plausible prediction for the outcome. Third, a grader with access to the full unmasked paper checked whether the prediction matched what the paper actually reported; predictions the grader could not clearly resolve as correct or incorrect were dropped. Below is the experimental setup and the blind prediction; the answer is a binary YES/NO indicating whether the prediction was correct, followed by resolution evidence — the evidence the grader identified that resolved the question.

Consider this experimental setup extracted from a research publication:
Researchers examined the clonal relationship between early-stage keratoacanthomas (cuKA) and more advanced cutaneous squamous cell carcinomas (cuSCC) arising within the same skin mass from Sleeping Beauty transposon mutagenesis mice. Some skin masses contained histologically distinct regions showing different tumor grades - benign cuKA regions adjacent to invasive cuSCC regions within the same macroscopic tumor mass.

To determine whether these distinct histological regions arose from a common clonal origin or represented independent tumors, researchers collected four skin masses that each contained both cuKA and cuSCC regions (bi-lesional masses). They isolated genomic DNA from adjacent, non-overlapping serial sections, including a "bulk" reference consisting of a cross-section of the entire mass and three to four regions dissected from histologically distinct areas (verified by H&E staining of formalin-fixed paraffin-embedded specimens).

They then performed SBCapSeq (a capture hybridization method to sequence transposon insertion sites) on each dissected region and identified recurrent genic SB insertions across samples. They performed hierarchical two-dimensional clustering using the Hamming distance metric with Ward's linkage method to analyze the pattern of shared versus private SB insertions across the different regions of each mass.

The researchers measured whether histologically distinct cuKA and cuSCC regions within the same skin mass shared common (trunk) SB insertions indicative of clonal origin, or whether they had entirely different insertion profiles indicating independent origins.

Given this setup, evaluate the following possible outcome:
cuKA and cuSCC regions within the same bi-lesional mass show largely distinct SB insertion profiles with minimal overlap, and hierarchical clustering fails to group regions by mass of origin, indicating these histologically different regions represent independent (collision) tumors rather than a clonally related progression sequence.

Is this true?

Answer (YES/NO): NO